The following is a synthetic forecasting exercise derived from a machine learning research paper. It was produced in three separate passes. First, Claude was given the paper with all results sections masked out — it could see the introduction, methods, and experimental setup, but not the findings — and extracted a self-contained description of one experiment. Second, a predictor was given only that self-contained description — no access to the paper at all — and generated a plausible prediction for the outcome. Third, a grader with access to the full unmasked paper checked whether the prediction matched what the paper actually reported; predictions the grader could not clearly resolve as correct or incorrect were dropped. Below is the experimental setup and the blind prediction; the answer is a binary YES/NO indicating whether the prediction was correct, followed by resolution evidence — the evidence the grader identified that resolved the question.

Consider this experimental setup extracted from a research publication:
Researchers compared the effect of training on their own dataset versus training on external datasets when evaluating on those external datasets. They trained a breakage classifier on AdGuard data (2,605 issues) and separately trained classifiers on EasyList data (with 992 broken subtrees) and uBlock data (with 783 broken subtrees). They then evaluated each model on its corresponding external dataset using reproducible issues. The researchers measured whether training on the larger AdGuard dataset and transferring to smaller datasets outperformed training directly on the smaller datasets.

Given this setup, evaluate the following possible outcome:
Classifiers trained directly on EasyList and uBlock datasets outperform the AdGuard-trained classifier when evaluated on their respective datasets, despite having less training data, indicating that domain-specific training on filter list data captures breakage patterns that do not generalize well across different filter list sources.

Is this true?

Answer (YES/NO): NO